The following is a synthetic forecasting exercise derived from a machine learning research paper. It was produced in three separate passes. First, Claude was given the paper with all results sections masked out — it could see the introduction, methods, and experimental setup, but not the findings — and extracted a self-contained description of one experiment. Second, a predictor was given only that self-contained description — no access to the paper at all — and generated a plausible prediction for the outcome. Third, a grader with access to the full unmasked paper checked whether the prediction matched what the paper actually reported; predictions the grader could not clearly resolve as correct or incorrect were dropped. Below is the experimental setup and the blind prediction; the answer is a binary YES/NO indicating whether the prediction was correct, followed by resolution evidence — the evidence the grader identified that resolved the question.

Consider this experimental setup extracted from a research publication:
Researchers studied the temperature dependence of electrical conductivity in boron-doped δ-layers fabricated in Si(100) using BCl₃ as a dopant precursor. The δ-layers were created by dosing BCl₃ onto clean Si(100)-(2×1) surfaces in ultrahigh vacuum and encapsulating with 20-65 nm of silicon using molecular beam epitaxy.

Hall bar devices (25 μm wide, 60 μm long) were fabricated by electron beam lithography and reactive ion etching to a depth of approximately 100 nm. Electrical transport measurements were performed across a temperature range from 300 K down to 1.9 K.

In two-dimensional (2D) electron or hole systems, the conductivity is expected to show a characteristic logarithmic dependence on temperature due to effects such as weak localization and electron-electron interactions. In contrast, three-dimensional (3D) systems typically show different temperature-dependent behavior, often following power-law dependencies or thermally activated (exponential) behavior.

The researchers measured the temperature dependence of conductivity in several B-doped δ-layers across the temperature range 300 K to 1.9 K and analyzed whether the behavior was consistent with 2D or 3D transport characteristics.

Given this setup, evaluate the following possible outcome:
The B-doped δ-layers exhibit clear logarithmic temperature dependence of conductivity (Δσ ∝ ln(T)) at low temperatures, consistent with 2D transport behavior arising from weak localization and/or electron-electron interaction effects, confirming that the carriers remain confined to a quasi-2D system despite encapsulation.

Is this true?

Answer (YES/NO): YES